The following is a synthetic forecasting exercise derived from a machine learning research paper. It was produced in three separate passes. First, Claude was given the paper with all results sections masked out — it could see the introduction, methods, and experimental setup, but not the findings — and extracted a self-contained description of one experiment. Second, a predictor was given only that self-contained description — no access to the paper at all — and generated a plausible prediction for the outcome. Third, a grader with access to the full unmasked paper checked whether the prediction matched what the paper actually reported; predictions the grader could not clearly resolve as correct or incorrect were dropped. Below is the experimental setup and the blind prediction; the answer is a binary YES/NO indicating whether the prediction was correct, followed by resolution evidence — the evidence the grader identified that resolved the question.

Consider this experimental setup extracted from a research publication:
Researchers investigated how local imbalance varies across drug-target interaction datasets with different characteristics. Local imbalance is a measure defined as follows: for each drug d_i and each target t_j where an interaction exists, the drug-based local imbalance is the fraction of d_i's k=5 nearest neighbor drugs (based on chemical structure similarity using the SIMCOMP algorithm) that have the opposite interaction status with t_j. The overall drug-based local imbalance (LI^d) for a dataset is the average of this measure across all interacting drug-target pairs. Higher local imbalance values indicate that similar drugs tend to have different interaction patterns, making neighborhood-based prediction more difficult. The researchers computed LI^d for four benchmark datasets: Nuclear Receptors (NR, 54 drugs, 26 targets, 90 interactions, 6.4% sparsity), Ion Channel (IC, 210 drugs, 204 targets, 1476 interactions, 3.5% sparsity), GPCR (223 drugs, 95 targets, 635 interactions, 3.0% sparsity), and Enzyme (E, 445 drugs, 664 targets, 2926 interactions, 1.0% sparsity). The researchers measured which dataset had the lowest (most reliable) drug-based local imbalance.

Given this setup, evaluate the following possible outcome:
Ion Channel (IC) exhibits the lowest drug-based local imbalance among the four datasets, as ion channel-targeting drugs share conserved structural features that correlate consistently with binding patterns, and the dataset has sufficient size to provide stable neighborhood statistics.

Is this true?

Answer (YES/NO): NO